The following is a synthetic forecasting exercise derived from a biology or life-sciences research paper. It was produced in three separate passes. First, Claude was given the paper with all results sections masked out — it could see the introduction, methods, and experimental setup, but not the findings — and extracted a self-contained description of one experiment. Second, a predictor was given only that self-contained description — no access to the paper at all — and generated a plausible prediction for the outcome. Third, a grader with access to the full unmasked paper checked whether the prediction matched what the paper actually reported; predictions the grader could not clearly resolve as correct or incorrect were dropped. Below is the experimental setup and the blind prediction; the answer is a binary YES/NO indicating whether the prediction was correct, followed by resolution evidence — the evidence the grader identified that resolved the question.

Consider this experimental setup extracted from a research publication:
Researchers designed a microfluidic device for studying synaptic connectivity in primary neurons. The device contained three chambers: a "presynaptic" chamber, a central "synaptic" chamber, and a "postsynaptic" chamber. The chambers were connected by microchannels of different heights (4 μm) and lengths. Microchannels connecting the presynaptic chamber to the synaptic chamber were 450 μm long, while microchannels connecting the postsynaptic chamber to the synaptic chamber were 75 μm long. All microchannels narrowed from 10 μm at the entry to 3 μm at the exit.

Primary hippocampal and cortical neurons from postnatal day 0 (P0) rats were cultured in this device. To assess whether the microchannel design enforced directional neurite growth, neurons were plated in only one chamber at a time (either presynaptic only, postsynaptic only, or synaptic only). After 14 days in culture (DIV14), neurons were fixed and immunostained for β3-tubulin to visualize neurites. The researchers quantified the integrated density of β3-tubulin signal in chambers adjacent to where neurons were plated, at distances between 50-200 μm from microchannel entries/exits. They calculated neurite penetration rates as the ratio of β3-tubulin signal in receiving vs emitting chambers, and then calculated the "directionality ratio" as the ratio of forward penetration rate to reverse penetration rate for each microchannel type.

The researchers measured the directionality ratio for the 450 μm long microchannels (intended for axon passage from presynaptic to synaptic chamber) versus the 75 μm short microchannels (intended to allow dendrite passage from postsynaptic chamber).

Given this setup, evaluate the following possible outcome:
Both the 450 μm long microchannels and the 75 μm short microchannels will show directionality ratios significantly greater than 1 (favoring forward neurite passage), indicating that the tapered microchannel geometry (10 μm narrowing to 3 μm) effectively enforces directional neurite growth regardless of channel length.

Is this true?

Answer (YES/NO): YES